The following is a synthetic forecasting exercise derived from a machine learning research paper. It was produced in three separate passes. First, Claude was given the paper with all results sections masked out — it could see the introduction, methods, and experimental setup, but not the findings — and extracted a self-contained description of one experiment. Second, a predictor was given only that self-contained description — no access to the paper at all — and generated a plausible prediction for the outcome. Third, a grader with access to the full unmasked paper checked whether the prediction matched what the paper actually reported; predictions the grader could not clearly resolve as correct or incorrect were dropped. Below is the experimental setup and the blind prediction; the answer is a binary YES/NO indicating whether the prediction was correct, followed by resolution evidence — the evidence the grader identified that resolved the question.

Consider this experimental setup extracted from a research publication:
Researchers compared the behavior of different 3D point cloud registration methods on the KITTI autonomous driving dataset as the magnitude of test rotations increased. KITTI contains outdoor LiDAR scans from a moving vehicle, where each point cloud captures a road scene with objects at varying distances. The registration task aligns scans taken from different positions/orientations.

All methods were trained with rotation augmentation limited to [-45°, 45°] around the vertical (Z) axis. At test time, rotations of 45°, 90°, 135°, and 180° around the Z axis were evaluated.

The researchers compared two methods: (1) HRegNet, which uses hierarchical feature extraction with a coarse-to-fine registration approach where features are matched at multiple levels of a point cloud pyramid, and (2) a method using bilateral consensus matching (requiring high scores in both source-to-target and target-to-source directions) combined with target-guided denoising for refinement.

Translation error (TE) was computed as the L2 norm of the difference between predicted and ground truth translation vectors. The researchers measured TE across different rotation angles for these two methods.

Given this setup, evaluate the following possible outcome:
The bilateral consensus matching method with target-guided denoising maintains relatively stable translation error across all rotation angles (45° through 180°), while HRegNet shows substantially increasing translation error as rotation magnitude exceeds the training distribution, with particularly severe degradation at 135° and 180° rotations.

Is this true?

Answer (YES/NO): YES